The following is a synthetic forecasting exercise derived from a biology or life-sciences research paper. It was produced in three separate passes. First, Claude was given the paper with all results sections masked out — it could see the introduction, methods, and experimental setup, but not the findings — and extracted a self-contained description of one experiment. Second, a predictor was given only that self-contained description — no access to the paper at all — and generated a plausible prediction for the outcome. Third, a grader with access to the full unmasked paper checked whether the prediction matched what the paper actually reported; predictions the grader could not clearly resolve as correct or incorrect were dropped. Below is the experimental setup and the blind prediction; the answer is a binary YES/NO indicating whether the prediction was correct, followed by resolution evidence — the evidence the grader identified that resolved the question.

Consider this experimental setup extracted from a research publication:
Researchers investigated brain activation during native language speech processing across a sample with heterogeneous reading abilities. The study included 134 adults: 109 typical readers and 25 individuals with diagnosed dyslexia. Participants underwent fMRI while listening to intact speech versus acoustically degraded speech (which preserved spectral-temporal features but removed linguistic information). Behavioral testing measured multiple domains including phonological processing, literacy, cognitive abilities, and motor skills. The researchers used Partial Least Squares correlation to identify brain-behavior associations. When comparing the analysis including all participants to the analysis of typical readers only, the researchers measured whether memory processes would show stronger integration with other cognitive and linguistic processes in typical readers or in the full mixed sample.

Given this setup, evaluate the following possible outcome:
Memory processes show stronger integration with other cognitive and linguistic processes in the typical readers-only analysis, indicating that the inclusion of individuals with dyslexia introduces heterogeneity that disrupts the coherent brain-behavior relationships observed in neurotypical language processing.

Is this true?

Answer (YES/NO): YES